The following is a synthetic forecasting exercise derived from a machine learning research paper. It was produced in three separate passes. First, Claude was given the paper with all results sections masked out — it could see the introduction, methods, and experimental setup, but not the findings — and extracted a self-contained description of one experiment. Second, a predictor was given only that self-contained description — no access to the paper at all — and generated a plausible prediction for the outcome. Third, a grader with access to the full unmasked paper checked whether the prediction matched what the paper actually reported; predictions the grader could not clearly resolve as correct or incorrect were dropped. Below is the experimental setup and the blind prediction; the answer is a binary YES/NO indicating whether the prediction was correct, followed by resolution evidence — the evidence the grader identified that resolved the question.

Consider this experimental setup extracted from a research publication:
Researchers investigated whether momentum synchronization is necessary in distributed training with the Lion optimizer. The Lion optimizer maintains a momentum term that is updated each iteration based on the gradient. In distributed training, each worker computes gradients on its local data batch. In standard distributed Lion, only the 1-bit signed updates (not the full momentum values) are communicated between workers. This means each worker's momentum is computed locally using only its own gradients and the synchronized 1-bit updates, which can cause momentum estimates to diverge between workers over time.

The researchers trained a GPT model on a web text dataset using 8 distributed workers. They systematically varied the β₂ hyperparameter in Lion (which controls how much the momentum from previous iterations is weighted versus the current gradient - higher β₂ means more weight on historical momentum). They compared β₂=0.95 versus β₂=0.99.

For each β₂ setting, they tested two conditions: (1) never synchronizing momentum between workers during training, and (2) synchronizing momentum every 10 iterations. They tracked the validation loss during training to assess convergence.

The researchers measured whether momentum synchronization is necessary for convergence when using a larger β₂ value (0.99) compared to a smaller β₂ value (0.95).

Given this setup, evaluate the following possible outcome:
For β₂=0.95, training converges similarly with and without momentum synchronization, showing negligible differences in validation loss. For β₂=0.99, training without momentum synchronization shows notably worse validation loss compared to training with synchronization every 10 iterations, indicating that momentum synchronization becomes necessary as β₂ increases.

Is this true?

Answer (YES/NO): NO